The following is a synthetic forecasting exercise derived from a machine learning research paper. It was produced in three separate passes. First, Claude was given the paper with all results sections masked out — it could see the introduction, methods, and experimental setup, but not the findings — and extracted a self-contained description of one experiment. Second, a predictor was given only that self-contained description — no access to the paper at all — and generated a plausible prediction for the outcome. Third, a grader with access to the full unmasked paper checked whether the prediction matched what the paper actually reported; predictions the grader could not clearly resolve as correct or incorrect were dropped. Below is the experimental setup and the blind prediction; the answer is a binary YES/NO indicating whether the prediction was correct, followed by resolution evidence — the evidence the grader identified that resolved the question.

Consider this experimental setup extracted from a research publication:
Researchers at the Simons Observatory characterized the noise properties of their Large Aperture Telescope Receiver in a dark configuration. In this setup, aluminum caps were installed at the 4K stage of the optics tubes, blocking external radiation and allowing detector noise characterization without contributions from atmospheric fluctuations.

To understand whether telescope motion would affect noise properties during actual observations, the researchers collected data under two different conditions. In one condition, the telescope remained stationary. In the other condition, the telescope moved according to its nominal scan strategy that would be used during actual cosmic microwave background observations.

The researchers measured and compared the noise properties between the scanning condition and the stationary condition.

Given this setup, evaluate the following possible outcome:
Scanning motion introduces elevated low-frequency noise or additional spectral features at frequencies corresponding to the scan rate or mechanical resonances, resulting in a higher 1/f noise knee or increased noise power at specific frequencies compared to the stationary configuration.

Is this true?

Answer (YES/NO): NO